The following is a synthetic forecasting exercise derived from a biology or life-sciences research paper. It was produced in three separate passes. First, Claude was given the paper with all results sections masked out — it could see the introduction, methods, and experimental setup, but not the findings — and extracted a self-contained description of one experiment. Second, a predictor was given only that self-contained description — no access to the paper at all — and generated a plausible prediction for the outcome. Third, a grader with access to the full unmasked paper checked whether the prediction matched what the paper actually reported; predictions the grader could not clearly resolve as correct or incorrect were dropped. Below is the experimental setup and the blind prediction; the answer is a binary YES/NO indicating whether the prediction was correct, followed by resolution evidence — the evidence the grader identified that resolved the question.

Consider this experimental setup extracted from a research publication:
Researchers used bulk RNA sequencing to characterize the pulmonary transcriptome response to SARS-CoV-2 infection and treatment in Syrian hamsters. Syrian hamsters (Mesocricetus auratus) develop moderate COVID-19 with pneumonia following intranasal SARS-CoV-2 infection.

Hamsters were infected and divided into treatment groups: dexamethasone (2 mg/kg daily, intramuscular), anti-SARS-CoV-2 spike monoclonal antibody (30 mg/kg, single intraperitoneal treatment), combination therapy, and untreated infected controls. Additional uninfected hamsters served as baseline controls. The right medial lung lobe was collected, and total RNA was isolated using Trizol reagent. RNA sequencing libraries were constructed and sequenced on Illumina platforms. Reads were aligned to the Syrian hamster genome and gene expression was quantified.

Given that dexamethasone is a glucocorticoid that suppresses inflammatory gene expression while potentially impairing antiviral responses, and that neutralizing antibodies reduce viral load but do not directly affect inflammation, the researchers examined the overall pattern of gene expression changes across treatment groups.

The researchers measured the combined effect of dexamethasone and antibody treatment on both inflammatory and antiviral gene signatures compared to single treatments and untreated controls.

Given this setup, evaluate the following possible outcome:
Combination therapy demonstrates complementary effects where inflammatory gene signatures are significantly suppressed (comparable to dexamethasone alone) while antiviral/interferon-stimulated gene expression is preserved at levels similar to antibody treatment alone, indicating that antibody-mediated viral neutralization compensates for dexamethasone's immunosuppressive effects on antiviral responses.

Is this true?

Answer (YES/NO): NO